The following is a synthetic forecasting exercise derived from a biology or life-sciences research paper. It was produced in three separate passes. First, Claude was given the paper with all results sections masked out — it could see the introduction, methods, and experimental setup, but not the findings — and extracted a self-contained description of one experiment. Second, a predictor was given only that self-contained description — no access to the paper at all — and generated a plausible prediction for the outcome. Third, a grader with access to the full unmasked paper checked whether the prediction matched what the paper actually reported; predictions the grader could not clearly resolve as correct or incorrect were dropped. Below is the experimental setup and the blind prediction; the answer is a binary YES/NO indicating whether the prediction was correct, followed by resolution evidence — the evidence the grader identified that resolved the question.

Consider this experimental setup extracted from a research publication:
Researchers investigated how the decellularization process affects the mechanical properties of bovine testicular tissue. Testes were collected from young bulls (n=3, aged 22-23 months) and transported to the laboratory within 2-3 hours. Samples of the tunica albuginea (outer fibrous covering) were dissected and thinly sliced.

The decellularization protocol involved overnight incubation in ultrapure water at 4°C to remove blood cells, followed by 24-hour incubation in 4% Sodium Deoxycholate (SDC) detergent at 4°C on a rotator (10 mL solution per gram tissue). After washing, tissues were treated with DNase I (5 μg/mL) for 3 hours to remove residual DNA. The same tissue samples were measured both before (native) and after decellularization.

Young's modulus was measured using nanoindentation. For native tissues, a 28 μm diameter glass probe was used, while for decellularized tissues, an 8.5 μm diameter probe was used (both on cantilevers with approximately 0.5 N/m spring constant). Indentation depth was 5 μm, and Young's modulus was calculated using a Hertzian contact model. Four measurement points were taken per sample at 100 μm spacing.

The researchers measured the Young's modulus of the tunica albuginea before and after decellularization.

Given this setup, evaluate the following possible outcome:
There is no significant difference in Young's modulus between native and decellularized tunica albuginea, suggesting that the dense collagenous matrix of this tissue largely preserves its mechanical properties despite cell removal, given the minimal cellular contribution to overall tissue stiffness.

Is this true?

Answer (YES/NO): YES